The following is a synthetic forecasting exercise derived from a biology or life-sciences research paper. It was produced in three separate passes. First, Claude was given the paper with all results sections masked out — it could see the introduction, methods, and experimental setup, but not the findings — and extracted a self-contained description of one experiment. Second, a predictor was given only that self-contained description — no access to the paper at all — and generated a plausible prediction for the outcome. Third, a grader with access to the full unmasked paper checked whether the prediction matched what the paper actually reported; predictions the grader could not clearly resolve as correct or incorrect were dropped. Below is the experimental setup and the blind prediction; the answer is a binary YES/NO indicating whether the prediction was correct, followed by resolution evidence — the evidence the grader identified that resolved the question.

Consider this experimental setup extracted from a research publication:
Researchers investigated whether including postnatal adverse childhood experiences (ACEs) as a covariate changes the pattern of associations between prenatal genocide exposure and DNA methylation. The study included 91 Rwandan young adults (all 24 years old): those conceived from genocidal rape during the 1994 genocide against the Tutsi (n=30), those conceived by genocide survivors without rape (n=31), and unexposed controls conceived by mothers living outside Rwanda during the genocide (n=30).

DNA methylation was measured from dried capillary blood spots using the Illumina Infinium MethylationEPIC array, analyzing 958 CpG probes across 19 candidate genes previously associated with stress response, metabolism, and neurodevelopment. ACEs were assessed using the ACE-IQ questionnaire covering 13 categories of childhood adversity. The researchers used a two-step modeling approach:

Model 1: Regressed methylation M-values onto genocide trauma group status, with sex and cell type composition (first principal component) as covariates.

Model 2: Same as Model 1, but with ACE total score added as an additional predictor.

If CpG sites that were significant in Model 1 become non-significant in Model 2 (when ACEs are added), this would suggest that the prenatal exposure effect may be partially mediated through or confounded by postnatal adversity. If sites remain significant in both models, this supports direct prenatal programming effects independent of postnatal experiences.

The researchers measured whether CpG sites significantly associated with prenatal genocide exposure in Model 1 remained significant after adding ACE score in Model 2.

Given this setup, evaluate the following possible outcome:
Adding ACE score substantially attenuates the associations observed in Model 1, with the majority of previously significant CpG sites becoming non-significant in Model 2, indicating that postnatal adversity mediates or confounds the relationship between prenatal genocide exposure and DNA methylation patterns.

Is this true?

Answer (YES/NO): NO